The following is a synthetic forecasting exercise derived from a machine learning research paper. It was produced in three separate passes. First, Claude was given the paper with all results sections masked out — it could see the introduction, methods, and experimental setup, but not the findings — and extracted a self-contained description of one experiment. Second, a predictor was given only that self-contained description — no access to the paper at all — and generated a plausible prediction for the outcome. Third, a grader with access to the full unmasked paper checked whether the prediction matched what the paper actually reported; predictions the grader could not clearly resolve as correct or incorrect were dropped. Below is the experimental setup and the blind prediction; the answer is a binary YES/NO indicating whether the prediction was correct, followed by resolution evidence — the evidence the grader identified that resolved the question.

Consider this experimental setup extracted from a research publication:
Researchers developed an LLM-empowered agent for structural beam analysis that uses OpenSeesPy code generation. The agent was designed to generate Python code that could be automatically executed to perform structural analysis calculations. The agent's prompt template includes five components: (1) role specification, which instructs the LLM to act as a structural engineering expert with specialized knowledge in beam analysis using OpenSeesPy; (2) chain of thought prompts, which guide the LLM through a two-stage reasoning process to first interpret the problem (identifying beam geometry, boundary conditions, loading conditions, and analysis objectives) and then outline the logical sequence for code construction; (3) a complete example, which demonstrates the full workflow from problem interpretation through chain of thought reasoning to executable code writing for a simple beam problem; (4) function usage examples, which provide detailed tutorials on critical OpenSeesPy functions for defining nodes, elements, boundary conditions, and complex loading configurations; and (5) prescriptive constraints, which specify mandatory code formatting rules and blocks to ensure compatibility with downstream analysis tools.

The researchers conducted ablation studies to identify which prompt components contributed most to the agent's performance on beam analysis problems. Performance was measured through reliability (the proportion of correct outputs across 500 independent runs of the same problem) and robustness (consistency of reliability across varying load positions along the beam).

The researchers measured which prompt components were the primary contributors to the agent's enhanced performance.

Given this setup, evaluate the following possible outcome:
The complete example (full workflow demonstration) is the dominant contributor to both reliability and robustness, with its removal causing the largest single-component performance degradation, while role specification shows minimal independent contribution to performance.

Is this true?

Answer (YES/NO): NO